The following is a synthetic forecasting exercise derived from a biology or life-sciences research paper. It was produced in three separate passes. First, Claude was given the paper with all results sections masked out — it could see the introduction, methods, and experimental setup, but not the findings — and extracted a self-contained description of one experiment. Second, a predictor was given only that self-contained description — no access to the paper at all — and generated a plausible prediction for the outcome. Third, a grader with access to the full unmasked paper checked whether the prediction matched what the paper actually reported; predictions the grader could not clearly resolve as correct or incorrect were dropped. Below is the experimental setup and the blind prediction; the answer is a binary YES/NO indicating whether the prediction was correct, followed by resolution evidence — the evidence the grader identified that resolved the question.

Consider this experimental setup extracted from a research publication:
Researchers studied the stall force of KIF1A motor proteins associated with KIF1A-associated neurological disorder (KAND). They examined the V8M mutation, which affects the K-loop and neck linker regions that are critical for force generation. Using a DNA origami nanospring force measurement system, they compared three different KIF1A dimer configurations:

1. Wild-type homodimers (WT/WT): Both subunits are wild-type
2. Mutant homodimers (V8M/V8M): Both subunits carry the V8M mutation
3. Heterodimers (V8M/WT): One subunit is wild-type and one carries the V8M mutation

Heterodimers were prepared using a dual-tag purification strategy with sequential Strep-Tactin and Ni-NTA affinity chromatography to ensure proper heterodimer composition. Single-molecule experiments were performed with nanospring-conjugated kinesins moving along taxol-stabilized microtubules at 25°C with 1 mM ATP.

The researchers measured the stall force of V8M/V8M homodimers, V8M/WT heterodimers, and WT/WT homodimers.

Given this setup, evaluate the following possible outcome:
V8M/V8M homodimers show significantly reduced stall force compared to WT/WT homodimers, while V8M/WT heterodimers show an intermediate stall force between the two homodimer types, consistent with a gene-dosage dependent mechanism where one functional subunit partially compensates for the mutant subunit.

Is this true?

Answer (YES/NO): NO